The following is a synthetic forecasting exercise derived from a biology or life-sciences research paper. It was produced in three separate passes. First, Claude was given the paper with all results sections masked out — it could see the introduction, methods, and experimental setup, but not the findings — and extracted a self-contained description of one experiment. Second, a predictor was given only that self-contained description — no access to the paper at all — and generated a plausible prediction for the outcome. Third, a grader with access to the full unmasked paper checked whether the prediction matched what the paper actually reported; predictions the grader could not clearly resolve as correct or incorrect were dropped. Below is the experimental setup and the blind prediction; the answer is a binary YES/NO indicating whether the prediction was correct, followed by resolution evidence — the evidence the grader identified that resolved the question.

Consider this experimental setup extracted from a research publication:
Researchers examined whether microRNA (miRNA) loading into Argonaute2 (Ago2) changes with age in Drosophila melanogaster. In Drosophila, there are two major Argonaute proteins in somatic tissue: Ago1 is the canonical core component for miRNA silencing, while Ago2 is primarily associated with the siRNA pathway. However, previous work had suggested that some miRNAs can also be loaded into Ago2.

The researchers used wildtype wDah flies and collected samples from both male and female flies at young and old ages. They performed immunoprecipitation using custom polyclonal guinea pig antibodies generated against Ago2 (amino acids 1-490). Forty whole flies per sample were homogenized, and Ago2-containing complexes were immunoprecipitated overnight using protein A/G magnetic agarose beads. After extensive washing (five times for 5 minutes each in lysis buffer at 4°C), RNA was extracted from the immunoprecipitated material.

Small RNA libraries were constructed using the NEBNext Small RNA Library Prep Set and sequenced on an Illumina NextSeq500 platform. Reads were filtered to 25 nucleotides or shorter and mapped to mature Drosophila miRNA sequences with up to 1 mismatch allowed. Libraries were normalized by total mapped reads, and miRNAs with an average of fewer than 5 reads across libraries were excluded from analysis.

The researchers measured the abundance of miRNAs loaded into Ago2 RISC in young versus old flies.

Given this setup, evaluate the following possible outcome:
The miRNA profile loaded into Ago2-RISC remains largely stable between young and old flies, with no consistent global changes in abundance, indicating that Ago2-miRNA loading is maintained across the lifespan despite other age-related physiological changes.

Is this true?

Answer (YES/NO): NO